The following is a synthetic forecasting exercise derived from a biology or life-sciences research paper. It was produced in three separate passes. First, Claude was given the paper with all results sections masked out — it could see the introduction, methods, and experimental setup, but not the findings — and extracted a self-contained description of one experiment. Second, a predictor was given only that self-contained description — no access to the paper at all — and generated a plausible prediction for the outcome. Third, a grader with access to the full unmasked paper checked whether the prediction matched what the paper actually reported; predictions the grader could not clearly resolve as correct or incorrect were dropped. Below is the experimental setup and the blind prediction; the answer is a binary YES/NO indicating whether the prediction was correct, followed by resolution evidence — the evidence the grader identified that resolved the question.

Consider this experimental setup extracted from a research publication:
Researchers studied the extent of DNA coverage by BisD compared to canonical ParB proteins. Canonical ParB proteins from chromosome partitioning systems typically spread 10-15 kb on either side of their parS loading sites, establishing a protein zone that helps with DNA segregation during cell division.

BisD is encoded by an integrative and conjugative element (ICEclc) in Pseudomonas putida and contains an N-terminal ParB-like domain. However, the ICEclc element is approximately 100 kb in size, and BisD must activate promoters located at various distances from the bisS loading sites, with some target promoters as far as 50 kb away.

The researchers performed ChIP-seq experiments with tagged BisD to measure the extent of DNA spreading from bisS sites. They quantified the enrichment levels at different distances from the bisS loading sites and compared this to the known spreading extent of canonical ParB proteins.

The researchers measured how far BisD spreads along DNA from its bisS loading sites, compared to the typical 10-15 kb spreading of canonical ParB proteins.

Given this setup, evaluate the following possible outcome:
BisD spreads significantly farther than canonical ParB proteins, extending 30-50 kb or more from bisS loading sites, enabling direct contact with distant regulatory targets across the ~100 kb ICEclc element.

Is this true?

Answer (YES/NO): YES